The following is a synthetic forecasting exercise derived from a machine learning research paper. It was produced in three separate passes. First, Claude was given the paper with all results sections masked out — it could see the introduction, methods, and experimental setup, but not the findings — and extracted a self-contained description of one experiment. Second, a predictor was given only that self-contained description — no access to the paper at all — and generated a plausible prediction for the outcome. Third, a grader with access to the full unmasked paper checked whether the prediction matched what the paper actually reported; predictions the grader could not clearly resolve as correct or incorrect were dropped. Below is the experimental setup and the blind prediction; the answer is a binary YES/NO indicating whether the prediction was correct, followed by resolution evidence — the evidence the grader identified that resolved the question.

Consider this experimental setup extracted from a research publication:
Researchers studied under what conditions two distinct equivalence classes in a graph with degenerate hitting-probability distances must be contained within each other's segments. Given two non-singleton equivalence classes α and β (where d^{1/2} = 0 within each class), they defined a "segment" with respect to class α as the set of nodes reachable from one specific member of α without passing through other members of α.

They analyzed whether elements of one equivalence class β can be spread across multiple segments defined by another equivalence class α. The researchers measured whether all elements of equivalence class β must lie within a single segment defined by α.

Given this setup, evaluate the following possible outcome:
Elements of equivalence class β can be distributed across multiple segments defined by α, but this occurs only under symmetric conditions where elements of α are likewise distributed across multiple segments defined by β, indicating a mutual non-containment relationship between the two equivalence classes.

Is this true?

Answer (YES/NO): NO